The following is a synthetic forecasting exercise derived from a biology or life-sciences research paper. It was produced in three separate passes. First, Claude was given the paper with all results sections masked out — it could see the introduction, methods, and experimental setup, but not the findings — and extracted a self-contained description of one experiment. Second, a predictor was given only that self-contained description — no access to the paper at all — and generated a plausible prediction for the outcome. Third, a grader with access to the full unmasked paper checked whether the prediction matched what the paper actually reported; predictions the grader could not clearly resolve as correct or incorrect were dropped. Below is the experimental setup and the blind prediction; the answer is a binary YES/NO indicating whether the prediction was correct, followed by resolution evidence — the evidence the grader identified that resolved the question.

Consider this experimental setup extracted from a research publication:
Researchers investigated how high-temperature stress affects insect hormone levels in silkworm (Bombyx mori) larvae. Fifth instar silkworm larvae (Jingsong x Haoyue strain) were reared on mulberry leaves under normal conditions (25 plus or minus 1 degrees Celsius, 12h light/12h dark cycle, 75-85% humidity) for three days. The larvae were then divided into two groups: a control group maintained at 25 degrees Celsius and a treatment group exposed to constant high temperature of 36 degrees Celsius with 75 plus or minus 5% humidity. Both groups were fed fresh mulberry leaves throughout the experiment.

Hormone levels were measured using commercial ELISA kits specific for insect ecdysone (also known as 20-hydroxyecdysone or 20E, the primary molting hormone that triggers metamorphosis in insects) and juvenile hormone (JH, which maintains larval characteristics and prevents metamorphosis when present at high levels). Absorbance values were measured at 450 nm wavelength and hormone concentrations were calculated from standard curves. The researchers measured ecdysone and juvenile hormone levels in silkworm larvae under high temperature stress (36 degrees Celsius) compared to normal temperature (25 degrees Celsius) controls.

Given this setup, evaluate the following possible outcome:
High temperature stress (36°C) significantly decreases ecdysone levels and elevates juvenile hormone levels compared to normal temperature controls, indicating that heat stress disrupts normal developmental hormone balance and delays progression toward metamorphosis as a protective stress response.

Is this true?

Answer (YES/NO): NO